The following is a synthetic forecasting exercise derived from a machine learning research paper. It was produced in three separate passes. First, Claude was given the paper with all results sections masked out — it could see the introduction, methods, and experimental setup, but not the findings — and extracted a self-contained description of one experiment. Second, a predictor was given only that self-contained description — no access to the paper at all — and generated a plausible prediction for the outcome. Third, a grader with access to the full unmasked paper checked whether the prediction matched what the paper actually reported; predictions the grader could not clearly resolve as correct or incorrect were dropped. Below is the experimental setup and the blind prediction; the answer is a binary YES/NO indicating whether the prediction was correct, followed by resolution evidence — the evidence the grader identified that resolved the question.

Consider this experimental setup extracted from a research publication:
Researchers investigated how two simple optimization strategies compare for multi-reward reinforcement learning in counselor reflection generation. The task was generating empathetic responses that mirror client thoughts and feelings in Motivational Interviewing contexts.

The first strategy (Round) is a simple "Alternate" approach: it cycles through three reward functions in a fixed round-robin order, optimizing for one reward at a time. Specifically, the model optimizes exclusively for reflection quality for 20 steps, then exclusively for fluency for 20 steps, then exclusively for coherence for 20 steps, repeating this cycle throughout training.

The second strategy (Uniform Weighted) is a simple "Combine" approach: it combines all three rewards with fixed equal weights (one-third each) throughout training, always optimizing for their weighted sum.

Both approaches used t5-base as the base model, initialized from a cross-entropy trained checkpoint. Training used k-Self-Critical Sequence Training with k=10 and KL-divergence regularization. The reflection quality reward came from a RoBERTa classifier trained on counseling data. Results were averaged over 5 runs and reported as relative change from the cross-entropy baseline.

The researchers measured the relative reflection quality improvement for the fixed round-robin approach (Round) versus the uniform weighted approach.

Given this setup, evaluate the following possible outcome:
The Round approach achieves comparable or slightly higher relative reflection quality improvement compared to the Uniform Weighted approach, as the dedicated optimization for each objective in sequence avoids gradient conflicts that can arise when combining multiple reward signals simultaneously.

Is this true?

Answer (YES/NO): NO